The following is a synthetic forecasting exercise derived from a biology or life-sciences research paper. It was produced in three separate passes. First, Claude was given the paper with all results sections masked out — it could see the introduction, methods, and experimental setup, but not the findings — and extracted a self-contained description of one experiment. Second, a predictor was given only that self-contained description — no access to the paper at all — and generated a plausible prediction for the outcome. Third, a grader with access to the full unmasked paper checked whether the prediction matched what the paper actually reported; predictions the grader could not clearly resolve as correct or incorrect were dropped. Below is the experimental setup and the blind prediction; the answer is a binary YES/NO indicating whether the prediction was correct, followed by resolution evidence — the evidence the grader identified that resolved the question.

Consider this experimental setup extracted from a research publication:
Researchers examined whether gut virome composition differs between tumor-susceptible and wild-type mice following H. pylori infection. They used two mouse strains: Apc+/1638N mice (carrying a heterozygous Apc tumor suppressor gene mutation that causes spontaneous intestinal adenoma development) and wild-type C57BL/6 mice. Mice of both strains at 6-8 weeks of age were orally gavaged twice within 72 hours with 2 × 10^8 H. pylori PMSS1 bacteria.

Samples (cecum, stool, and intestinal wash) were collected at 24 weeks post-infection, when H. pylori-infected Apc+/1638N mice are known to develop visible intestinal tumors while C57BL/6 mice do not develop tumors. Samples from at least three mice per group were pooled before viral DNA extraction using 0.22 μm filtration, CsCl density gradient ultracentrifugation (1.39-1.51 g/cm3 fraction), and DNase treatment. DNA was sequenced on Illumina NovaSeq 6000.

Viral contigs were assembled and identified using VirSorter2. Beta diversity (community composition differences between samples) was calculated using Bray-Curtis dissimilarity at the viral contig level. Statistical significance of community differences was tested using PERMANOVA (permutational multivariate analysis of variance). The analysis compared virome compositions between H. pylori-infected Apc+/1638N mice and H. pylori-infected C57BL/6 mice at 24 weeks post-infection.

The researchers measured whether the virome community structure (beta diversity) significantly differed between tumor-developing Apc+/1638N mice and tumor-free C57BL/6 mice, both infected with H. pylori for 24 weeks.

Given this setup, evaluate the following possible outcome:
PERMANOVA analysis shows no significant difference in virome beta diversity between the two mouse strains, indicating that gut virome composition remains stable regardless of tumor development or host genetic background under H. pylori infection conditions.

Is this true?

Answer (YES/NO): NO